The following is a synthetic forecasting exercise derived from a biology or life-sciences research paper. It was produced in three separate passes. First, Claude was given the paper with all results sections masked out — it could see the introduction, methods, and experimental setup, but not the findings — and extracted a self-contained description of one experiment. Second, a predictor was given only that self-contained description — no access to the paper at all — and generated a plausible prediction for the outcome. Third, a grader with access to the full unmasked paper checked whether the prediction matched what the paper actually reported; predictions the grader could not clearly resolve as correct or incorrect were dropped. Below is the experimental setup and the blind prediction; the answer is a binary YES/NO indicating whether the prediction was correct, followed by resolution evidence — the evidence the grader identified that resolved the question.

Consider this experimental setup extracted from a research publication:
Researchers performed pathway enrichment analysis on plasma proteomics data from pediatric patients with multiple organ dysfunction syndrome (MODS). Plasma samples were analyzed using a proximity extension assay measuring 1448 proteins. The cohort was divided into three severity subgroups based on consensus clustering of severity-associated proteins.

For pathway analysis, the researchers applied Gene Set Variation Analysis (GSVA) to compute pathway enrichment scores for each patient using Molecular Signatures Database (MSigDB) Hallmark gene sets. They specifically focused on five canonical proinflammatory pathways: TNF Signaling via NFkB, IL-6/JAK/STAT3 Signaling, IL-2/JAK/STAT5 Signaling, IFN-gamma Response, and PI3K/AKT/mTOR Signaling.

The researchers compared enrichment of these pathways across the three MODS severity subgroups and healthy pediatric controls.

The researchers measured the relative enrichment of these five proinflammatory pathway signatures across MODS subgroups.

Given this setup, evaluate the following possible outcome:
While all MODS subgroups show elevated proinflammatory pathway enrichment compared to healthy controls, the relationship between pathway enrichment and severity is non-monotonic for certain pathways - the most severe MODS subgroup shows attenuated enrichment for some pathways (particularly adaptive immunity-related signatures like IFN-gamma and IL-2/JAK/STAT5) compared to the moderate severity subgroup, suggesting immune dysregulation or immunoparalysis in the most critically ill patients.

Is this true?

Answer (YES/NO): NO